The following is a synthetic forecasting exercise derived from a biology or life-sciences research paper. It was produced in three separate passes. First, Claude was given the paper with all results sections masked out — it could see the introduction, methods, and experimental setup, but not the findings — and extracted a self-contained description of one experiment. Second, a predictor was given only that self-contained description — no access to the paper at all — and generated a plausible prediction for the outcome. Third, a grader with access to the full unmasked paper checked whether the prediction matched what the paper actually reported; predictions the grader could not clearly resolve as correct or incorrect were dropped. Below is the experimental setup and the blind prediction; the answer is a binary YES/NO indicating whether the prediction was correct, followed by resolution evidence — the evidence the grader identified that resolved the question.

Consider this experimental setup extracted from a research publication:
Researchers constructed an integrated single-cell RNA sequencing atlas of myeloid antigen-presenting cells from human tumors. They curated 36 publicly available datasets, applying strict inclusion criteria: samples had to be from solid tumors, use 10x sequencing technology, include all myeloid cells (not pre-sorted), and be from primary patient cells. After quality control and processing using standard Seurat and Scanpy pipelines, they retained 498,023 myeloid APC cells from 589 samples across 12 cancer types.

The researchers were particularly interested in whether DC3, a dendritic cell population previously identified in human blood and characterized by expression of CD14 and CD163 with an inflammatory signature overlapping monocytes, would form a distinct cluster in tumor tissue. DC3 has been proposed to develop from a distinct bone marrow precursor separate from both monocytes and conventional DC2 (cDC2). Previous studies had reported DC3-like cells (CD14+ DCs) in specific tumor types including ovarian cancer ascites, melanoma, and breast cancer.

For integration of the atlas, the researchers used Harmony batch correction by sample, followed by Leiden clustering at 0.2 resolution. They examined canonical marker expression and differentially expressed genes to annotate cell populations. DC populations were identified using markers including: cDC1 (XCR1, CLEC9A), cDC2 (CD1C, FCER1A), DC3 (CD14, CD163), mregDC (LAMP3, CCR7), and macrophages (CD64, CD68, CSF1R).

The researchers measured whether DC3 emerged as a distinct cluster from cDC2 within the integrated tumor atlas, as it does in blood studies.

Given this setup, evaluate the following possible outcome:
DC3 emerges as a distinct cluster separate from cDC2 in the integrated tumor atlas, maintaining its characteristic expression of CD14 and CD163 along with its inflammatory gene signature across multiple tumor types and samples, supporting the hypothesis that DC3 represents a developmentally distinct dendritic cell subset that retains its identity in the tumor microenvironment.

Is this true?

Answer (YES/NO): NO